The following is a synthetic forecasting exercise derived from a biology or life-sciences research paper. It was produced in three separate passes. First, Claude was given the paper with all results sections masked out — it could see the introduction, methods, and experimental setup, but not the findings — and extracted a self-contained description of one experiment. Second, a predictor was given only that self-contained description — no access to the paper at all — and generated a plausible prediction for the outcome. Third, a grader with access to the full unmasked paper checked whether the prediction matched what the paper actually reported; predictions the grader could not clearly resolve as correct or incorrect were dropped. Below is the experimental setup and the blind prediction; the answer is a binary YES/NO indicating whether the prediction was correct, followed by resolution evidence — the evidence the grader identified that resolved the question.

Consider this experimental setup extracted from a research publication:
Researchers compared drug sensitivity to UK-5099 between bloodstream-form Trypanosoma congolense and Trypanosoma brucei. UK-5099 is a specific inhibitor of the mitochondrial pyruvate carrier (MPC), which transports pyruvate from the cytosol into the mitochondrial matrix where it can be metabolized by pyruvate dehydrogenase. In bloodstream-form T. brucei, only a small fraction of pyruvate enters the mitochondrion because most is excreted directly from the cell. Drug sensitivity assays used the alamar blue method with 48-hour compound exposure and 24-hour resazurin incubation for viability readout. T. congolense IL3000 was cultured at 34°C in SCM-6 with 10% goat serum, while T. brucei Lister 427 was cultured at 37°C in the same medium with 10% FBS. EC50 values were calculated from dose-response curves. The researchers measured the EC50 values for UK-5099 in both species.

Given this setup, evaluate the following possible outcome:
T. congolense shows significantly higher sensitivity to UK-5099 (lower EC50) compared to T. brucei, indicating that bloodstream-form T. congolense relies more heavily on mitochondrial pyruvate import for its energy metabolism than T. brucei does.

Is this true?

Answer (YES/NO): YES